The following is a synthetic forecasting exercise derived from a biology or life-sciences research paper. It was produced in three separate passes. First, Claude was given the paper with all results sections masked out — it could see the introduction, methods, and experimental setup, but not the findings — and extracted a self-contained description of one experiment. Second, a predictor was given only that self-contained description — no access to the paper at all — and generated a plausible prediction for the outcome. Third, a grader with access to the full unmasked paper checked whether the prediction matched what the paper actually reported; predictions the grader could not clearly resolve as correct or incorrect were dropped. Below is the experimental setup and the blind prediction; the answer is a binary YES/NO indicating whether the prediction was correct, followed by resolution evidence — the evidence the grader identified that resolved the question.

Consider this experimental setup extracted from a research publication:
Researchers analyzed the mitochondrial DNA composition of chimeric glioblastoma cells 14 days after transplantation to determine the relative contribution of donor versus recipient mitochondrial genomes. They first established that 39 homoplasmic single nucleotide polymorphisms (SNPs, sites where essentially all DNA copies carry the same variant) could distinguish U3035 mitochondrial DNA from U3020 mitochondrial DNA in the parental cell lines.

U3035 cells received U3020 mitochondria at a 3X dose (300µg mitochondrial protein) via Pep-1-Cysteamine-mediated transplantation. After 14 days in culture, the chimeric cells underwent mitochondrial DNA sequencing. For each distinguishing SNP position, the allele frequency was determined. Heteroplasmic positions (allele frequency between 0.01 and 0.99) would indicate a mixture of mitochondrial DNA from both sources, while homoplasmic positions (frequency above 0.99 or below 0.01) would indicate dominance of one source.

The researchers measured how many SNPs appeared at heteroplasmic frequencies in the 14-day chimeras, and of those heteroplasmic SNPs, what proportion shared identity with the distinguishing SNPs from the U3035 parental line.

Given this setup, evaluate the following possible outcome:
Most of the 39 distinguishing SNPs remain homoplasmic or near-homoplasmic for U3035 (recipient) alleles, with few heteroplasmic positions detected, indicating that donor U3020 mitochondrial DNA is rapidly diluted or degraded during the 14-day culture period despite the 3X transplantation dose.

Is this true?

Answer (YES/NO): NO